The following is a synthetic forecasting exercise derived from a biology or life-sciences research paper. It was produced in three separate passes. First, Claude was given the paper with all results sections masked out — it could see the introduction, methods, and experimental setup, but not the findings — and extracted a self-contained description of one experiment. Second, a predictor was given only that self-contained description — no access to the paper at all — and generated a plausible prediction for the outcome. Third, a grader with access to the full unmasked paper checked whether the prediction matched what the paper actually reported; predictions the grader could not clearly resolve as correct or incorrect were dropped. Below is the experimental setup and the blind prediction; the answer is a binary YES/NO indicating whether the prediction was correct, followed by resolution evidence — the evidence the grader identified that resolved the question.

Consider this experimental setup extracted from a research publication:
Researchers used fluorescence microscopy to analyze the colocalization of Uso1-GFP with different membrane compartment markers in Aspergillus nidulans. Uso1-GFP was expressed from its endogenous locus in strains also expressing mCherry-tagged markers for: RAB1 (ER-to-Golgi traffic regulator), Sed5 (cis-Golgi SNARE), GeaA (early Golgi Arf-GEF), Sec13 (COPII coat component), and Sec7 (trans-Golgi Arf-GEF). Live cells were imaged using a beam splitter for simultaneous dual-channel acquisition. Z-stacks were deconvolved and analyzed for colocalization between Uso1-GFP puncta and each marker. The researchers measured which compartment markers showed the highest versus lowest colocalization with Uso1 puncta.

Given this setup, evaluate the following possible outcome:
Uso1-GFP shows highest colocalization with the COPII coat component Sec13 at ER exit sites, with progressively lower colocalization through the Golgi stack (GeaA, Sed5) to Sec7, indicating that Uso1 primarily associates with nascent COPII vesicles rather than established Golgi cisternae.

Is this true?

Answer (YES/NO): NO